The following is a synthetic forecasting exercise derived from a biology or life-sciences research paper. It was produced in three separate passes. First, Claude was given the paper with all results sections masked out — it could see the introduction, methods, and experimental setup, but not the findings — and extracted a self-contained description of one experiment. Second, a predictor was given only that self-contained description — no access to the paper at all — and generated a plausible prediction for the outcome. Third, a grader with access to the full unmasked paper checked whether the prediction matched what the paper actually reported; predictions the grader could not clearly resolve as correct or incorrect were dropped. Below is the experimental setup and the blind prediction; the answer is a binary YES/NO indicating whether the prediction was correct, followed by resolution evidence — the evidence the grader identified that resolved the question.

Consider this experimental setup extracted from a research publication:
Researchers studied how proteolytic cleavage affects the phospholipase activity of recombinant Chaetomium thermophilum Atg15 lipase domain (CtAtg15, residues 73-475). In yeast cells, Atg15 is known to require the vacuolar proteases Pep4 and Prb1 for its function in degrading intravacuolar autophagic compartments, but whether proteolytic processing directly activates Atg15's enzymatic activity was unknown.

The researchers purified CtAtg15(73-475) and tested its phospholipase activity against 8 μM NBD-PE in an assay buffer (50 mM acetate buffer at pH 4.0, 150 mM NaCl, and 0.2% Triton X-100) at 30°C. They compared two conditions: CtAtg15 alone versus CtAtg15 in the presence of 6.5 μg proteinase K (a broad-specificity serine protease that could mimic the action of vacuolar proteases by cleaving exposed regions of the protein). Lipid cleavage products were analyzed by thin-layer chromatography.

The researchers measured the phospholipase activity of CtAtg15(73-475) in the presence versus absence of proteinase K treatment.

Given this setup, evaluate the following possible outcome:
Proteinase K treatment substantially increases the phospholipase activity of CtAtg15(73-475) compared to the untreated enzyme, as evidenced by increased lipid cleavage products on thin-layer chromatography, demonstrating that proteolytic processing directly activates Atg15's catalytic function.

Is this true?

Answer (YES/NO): YES